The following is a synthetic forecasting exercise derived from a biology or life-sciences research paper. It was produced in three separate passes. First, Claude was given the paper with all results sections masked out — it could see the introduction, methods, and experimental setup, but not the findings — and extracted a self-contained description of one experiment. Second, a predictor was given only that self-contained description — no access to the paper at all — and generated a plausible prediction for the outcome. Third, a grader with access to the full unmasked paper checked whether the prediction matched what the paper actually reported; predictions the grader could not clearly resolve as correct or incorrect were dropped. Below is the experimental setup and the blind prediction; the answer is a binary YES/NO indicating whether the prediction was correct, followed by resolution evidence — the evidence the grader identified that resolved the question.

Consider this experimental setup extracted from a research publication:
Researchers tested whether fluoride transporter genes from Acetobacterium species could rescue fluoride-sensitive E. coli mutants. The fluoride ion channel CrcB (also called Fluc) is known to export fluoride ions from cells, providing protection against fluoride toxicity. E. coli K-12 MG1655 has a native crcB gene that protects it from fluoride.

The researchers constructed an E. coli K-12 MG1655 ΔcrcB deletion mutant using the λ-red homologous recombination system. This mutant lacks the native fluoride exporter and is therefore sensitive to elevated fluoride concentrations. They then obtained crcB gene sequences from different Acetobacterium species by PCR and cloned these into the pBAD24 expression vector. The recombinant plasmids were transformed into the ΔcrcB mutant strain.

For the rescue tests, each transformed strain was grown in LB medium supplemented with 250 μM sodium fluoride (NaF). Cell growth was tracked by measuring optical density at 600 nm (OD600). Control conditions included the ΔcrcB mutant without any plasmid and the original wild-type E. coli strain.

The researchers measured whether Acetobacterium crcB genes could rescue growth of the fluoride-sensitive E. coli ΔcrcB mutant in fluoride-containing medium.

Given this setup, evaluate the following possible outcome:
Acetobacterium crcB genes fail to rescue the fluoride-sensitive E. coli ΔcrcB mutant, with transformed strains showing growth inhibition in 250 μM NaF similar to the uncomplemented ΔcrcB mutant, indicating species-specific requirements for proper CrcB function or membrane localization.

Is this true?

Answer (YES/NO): NO